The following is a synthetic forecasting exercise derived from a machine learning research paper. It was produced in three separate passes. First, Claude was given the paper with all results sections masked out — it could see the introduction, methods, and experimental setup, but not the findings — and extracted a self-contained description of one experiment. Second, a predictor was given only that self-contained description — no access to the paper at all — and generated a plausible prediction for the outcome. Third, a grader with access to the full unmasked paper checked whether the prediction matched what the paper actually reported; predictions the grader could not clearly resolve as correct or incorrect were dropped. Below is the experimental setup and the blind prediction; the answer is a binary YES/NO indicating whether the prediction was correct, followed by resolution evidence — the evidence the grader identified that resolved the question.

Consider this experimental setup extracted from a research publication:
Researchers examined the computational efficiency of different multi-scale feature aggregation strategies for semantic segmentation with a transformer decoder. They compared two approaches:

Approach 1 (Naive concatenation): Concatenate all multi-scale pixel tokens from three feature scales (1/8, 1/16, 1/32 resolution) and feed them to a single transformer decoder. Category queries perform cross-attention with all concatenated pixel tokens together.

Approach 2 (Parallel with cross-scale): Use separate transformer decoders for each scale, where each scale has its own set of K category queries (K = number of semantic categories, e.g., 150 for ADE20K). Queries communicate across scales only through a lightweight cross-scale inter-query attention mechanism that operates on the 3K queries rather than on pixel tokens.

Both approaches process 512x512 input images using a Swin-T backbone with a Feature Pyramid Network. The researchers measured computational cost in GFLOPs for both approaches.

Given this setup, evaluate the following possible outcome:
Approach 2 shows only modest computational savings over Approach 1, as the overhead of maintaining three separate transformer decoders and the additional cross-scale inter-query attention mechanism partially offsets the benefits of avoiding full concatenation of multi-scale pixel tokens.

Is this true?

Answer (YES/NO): NO